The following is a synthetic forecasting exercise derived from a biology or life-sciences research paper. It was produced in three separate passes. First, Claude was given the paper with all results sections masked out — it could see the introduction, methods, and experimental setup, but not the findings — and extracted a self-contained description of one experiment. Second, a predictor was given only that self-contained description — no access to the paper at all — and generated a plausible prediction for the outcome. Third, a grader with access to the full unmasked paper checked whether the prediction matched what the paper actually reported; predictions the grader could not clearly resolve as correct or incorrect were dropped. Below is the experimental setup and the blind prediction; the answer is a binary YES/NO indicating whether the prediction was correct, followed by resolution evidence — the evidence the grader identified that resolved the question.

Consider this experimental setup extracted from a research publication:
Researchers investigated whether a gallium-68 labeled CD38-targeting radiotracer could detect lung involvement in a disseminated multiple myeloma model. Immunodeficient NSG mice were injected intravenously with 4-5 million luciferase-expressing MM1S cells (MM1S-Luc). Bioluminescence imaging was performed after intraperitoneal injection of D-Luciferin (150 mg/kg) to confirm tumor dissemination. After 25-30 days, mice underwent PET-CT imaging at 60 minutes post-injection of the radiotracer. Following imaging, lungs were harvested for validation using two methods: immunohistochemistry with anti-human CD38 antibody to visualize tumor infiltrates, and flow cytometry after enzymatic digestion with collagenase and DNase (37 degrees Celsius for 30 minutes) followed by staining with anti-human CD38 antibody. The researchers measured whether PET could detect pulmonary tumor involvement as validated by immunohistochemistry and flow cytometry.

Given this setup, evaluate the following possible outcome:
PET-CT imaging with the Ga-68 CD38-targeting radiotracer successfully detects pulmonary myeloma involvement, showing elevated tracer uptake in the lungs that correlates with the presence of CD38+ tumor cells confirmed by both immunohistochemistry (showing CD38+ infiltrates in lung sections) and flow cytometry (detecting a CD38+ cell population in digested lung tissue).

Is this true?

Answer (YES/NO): NO